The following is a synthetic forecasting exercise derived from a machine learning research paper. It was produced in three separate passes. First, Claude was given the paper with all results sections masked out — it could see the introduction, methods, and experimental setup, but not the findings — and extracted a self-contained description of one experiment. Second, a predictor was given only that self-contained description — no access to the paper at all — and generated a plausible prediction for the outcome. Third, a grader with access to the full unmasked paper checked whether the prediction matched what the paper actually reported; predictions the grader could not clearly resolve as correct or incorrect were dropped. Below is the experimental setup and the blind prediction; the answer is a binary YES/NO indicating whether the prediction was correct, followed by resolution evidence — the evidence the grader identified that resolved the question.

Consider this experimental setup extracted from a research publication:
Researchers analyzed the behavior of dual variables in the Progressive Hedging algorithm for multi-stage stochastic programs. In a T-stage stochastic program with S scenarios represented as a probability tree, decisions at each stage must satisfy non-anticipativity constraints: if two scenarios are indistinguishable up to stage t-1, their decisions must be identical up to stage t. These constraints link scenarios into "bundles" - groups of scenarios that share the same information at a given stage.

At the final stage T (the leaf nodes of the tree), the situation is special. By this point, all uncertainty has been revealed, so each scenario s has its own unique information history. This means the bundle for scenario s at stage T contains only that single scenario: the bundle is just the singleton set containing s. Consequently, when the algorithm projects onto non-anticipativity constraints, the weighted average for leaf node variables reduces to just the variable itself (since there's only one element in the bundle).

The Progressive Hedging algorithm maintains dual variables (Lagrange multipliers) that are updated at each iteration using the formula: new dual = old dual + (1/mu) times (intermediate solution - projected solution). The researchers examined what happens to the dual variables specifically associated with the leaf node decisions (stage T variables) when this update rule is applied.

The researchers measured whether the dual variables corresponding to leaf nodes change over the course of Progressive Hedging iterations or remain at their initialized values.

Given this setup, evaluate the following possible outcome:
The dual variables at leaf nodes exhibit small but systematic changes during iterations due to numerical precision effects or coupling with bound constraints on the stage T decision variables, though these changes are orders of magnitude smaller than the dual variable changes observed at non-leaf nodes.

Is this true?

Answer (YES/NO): NO